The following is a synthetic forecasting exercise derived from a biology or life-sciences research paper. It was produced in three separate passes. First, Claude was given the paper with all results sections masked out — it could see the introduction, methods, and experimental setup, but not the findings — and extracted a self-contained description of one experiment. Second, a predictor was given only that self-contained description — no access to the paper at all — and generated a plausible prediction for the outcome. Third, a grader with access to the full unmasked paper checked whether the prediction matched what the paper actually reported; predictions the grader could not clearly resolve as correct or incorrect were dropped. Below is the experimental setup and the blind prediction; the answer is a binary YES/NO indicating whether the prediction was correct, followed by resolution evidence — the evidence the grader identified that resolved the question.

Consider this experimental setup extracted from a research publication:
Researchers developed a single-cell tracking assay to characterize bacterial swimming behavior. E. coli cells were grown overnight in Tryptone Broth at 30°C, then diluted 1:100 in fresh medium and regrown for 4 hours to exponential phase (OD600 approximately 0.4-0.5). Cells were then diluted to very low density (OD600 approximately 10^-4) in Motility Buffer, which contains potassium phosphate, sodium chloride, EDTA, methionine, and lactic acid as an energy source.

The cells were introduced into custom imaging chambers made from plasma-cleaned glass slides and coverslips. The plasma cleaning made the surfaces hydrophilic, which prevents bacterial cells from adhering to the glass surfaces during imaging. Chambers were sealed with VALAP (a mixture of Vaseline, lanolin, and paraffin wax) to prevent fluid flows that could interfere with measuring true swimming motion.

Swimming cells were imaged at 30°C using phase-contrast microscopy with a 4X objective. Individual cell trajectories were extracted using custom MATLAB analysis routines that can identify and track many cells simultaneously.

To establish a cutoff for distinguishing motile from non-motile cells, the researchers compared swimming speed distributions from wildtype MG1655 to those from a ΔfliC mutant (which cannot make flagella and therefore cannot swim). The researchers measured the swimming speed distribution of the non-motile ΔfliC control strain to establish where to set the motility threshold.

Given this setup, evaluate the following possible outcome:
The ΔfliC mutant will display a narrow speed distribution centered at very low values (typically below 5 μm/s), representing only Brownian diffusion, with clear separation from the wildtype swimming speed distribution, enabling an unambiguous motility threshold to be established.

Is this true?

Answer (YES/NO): NO